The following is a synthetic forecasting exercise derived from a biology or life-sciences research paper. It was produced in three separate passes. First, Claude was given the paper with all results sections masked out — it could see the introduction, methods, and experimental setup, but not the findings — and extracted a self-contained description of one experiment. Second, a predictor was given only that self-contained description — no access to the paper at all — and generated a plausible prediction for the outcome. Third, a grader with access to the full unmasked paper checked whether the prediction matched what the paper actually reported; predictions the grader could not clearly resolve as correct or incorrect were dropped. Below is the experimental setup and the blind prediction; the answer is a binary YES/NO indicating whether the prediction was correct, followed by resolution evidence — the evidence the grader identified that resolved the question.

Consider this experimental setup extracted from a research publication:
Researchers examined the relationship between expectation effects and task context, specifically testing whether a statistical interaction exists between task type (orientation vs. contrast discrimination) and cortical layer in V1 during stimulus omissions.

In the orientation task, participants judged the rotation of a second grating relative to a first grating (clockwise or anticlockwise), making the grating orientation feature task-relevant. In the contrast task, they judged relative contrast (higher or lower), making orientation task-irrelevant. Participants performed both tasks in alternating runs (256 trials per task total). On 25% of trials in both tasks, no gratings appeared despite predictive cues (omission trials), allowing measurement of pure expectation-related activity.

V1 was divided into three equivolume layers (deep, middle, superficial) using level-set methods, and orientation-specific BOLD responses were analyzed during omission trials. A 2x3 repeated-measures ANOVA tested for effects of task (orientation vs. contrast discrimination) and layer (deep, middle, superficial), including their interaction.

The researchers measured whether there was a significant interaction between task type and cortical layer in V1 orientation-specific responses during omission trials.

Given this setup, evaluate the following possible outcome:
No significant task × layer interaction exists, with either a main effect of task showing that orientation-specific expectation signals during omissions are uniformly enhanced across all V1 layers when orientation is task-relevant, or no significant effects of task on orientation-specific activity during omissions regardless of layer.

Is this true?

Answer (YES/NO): NO